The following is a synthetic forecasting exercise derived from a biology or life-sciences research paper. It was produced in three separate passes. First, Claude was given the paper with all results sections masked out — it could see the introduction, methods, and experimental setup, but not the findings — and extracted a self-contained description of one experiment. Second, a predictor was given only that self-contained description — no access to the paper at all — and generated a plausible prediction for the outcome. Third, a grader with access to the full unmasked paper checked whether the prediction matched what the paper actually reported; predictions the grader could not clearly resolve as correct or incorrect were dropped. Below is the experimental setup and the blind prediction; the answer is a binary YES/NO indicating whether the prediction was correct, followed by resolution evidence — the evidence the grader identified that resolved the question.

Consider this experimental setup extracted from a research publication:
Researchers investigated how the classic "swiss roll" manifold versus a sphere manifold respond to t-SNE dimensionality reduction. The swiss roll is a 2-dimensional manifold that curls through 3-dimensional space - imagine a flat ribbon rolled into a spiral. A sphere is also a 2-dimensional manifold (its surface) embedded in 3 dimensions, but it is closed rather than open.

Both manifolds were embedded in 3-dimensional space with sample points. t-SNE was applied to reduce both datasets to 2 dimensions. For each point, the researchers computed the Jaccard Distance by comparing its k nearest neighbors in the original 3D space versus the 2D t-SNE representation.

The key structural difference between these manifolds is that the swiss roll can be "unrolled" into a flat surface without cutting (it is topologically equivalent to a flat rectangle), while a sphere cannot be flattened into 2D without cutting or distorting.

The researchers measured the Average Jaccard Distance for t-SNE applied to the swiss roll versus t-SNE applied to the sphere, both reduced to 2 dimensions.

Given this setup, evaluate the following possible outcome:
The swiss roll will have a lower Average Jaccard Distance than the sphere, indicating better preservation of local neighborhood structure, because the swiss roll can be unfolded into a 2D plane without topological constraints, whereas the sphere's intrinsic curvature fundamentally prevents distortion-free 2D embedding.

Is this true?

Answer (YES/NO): YES